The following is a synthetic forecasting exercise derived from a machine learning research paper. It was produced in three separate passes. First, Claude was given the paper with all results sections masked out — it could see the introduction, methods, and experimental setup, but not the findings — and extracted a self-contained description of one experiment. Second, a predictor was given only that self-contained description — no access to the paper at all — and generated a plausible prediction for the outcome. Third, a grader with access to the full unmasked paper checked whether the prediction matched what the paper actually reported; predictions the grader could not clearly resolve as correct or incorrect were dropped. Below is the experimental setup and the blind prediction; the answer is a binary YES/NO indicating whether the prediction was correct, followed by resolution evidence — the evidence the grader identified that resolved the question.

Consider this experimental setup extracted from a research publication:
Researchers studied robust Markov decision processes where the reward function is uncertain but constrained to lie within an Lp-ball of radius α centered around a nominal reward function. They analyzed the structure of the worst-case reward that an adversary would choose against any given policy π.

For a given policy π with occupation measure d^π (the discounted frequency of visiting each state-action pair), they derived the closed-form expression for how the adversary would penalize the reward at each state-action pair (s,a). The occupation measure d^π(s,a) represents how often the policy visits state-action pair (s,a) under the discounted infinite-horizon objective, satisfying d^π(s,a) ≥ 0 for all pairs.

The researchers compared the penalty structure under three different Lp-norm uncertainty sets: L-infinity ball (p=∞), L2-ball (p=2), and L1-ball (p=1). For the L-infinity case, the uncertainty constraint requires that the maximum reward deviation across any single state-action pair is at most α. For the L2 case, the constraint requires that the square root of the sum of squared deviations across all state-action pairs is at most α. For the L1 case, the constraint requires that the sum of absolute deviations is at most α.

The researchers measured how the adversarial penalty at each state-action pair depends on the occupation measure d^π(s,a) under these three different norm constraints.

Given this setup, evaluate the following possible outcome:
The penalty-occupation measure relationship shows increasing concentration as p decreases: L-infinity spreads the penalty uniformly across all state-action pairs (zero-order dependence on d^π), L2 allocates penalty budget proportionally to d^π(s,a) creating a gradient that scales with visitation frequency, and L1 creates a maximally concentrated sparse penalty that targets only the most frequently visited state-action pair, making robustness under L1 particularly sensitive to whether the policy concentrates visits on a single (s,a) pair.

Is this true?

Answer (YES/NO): YES